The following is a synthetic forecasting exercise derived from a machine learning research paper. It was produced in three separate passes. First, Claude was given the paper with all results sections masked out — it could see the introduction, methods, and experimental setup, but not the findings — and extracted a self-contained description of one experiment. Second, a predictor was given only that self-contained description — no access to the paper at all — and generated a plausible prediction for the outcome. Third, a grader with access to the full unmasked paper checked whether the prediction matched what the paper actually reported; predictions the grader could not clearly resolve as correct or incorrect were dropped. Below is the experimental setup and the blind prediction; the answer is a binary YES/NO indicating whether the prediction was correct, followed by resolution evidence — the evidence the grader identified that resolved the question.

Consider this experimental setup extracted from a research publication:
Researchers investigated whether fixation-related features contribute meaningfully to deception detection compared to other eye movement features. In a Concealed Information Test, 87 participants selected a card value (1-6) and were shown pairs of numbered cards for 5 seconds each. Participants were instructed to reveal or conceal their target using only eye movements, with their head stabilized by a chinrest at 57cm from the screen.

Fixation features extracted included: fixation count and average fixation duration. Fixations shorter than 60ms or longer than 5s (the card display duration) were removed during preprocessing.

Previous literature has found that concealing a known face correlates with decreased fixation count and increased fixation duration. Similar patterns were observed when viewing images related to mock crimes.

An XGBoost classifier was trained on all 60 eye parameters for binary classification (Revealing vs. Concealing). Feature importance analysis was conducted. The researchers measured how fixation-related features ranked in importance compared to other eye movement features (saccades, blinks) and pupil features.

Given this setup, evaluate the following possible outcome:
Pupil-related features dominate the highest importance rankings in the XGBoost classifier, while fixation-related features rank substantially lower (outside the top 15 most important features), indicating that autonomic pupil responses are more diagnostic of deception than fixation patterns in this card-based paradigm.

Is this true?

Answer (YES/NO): NO